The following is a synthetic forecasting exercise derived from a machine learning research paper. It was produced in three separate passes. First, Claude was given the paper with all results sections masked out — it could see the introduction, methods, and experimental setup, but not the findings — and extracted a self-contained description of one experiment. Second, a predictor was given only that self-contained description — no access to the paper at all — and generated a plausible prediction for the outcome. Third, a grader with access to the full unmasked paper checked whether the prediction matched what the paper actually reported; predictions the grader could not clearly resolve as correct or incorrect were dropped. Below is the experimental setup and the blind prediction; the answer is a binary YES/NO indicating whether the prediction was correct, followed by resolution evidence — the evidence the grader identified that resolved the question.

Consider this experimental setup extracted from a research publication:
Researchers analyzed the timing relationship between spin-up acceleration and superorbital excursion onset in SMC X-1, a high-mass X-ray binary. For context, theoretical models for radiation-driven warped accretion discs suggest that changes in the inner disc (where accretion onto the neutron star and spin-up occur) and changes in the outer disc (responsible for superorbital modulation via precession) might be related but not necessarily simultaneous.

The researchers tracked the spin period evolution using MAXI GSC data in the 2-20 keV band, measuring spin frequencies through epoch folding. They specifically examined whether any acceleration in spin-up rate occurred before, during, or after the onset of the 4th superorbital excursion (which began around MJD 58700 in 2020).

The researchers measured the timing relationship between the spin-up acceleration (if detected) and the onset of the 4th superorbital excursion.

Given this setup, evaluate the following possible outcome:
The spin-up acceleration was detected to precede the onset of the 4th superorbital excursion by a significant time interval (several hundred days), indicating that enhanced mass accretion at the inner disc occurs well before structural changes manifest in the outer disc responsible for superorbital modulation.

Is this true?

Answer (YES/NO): YES